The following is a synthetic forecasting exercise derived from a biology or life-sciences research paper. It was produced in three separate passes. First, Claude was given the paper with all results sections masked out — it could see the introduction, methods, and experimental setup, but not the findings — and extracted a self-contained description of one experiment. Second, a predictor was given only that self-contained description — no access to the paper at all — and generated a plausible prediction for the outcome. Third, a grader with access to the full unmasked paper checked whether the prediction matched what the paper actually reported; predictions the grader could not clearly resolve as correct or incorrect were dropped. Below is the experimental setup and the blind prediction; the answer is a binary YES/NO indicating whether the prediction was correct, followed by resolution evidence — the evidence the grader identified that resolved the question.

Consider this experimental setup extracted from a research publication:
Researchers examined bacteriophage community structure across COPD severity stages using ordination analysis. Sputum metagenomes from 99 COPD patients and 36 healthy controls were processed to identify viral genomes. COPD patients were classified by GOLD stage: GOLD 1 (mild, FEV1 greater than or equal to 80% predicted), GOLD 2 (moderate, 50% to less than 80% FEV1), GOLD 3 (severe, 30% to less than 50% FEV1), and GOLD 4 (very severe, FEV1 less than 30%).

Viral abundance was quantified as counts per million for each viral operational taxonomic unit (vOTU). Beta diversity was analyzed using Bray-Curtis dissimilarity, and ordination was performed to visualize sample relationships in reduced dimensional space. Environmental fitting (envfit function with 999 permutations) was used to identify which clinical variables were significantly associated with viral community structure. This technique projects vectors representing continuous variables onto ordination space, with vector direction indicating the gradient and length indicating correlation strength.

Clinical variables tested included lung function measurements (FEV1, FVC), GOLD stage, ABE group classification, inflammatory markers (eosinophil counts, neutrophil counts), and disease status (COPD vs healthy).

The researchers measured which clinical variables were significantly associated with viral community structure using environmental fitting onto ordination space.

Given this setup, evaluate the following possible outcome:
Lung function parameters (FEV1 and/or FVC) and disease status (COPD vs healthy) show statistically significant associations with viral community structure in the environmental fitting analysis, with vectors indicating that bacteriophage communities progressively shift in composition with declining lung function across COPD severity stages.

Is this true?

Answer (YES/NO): NO